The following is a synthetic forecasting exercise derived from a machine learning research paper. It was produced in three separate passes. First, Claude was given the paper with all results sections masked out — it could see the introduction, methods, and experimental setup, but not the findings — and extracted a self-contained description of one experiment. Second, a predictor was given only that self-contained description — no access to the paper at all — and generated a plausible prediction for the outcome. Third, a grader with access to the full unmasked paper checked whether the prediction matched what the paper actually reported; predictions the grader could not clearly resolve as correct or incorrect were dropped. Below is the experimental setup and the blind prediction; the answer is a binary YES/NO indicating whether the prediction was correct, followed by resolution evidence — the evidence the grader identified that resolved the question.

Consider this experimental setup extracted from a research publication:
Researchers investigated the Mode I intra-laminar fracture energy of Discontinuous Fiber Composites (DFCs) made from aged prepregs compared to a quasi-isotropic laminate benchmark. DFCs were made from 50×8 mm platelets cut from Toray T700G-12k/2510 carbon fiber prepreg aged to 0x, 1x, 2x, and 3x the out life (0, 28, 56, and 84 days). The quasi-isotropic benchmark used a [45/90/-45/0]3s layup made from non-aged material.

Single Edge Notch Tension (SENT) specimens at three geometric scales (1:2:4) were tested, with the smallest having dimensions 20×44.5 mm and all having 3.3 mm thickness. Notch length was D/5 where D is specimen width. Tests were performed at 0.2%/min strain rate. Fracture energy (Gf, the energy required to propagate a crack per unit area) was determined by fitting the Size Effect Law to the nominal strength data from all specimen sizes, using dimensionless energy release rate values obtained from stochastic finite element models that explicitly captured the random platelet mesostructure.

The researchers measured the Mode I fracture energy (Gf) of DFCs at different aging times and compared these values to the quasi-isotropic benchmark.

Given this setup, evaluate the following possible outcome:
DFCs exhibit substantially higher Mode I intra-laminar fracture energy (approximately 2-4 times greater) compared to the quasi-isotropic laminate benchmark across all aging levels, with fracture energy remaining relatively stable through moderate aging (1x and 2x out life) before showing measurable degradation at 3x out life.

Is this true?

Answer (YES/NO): NO